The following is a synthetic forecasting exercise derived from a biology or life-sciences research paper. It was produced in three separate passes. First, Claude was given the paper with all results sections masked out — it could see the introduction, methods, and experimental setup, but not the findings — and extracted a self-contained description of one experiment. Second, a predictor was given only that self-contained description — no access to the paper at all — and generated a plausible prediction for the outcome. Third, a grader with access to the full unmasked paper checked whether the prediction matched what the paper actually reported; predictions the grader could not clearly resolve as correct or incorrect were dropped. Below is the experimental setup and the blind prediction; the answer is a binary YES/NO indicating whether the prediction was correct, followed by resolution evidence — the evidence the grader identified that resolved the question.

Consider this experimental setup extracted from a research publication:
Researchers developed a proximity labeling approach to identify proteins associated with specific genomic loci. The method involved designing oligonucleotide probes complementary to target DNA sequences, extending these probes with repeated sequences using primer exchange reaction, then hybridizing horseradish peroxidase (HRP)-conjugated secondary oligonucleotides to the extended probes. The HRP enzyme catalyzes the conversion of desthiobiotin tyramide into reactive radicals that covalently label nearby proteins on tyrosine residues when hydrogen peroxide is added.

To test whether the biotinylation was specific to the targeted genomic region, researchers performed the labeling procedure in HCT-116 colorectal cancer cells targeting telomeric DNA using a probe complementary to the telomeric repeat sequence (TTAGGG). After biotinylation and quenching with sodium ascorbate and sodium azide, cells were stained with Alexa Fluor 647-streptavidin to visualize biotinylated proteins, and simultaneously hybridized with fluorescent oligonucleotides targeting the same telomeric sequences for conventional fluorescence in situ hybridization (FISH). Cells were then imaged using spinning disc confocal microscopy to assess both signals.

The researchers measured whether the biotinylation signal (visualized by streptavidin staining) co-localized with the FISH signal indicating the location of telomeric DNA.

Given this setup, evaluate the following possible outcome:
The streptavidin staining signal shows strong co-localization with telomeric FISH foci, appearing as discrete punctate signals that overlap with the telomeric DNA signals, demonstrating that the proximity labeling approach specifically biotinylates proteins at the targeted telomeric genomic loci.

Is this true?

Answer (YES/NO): YES